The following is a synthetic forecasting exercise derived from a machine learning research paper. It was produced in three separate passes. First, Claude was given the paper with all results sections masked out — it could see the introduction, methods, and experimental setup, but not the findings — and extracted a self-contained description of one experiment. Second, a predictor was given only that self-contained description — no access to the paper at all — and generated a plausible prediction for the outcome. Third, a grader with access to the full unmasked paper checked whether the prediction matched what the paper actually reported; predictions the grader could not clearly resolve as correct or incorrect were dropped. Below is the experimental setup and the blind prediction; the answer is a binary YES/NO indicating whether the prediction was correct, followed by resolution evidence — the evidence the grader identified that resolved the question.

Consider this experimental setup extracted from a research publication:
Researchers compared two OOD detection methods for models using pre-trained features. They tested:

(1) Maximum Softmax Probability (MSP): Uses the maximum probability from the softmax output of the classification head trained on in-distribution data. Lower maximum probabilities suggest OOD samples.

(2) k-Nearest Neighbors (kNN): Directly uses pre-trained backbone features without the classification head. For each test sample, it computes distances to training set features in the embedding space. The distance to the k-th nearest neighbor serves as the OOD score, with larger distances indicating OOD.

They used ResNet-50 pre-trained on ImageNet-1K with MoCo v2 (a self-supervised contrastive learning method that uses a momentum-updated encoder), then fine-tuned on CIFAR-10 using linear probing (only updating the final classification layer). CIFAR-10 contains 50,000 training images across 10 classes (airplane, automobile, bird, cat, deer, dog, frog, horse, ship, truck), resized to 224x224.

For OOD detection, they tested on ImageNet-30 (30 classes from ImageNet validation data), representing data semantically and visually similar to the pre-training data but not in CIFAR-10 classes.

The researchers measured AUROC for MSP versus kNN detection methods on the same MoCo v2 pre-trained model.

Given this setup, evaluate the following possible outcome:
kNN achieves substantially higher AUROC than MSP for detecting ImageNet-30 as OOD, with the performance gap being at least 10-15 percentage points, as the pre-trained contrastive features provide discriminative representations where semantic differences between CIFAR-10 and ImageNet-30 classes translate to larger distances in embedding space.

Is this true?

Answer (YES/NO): YES